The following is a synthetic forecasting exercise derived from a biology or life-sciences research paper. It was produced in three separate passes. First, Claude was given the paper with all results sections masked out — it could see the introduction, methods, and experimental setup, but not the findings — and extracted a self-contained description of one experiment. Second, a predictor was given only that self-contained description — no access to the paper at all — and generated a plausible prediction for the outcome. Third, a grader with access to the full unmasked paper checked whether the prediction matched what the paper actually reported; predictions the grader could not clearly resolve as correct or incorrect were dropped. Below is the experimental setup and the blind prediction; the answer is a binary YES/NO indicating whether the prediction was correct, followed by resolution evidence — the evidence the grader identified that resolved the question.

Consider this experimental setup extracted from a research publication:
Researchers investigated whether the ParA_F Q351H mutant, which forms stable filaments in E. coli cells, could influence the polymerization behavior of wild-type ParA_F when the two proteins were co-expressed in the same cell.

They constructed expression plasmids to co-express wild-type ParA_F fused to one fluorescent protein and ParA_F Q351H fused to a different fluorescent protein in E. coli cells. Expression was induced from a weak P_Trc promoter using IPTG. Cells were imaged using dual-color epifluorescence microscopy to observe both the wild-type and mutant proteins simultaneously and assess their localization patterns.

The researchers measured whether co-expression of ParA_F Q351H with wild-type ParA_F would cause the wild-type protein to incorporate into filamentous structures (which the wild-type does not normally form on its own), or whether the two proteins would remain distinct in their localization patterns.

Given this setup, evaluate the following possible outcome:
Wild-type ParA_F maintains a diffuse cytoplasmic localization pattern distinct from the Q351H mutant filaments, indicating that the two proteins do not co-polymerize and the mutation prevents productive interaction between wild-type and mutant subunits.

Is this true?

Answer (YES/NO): NO